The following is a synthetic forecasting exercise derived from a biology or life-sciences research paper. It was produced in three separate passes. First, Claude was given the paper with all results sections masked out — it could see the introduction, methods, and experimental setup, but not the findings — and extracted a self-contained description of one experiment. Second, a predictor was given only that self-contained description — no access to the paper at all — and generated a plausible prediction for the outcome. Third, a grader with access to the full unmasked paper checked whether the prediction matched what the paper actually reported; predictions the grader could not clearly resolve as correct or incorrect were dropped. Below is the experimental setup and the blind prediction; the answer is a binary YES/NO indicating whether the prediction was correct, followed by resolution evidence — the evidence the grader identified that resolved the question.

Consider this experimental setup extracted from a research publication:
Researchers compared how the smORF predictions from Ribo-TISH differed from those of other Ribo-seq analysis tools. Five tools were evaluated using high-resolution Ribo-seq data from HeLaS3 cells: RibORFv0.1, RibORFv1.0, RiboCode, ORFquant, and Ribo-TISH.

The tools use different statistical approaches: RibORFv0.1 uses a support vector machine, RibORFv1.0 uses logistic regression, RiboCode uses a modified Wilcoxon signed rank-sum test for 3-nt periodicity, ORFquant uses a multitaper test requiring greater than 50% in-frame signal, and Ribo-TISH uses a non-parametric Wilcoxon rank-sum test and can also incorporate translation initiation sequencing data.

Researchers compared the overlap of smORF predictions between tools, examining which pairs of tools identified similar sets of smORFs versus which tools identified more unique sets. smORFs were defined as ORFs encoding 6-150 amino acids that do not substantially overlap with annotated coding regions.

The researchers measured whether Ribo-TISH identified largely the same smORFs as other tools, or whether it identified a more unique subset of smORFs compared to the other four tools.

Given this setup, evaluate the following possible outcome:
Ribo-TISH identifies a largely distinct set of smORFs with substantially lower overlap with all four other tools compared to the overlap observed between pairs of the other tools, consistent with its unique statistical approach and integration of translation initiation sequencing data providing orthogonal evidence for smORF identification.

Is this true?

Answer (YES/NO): NO